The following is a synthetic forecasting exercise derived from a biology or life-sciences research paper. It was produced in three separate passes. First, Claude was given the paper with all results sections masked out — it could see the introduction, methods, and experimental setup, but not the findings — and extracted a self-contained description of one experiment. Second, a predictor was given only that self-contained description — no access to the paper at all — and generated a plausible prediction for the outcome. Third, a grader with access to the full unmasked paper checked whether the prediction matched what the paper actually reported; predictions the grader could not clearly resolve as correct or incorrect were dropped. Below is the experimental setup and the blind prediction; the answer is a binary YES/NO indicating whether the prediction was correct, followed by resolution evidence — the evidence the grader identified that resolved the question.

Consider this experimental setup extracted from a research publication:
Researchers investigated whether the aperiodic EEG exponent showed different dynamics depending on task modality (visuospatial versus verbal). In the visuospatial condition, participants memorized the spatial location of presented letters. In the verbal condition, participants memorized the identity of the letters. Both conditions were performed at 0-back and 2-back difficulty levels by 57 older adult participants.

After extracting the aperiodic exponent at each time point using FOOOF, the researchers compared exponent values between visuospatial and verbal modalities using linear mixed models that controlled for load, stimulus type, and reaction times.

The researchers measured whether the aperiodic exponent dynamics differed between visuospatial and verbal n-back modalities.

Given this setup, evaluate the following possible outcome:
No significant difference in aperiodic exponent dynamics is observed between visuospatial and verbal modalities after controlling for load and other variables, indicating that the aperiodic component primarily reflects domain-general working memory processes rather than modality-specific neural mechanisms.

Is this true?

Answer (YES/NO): YES